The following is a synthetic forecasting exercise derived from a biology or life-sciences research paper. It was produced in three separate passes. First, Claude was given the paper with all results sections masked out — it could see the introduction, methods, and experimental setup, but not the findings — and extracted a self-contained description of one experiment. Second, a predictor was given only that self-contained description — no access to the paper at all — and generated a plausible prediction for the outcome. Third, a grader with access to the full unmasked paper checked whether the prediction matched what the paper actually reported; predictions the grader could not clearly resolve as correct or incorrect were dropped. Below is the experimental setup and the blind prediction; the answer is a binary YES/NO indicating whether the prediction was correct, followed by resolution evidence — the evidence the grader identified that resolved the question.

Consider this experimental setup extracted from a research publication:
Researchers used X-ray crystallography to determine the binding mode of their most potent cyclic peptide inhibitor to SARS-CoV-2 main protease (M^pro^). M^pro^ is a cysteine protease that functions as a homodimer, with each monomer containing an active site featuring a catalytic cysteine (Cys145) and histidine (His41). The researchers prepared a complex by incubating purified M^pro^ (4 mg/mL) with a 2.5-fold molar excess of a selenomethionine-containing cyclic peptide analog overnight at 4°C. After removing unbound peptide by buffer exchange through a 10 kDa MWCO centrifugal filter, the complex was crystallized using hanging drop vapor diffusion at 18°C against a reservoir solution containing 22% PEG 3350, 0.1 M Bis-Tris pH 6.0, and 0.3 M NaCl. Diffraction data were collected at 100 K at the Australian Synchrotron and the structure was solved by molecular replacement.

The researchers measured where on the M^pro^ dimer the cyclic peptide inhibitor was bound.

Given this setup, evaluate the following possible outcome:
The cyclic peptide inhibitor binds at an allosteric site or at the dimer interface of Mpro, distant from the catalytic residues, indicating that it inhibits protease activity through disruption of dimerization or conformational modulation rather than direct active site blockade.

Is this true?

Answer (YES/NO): NO